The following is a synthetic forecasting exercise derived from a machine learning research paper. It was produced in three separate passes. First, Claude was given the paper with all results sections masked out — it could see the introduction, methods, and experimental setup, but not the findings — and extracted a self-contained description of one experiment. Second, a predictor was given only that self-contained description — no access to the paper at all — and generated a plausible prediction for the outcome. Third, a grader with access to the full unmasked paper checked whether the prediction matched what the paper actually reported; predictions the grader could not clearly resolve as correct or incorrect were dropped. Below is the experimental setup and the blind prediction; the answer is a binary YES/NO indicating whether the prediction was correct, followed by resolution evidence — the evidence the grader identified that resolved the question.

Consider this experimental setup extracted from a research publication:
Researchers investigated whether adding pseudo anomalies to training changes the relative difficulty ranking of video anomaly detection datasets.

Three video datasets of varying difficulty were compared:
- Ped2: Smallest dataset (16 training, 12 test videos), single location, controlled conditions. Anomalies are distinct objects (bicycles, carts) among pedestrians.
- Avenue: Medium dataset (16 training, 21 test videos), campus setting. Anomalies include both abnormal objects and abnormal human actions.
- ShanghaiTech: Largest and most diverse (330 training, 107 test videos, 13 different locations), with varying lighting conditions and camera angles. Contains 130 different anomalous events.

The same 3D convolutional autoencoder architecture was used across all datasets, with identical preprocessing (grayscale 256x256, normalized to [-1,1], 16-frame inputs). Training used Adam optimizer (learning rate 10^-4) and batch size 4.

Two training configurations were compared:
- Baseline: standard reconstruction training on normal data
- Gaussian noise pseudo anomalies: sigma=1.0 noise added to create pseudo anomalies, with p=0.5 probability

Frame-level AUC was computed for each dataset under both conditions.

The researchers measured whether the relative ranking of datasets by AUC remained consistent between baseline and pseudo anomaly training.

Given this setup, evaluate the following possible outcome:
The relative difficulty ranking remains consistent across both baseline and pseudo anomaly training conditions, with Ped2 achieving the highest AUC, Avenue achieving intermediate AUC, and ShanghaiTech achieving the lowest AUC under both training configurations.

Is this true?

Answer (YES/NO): YES